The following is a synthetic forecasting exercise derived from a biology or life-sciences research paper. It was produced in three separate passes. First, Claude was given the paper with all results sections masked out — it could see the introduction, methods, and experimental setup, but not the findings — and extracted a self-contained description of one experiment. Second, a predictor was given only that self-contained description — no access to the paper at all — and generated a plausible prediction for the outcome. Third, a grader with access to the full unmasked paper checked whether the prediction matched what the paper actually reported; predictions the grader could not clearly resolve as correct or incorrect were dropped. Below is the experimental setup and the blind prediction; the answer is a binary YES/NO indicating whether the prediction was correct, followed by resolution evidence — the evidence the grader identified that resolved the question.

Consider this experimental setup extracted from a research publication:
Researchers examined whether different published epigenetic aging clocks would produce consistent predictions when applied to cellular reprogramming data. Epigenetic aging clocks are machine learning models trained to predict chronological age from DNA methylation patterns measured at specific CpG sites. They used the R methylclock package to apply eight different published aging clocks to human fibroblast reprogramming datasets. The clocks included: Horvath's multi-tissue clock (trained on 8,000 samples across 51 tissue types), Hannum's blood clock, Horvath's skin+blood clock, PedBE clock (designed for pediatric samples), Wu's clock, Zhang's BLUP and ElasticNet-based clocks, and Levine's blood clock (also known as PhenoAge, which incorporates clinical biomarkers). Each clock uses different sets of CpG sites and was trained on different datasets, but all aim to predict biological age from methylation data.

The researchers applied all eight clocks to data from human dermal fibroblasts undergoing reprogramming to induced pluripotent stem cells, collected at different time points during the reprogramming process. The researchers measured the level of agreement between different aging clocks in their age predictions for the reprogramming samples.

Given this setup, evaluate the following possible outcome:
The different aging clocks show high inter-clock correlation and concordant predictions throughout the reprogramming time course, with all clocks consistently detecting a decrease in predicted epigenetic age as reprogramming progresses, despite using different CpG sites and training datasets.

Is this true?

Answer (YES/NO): NO